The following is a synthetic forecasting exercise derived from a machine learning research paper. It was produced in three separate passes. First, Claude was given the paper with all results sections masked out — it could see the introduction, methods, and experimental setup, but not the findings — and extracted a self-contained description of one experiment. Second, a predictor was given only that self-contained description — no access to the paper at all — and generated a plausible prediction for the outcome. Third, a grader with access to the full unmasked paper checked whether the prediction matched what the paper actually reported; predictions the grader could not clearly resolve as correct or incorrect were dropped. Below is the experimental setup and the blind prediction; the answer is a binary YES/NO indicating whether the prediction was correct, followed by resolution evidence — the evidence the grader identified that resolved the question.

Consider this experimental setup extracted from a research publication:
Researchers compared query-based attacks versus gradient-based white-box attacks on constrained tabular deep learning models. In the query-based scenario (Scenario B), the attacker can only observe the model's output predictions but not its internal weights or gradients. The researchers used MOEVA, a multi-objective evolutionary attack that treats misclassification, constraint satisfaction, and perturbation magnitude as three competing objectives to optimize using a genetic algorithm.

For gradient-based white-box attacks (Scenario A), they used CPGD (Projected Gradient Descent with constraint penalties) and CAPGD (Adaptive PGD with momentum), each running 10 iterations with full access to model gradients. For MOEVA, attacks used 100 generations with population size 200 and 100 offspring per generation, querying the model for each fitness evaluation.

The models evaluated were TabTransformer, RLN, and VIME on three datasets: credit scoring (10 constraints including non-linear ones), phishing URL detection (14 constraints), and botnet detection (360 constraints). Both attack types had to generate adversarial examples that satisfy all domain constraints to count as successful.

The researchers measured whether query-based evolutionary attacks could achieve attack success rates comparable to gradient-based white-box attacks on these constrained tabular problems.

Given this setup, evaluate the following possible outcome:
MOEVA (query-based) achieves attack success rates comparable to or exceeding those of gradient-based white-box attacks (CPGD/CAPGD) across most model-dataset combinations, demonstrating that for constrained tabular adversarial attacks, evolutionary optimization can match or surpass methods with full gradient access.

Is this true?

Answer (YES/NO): YES